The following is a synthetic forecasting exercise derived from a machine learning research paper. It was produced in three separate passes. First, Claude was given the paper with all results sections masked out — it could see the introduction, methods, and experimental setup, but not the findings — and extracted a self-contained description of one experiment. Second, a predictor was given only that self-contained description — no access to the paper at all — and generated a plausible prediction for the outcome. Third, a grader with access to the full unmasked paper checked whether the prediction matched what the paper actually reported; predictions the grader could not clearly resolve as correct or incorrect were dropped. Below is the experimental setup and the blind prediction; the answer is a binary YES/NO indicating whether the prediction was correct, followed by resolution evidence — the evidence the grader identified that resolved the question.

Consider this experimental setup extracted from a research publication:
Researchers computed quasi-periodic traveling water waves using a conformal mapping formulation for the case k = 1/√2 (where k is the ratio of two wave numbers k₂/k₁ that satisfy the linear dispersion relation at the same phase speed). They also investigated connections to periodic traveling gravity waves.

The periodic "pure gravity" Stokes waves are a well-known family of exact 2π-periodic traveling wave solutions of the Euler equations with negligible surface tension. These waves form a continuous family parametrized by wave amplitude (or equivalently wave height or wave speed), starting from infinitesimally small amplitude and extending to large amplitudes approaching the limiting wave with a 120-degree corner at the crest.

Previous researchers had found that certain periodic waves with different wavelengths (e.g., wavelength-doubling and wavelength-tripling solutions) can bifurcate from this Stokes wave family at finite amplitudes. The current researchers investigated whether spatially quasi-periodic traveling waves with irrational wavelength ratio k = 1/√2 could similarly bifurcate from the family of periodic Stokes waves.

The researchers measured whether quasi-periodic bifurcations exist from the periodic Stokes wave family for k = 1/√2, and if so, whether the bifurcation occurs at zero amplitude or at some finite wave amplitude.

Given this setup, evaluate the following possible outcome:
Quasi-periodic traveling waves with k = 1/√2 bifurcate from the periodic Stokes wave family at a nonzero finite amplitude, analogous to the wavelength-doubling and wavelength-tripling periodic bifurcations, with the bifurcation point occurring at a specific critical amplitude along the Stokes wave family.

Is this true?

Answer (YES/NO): YES